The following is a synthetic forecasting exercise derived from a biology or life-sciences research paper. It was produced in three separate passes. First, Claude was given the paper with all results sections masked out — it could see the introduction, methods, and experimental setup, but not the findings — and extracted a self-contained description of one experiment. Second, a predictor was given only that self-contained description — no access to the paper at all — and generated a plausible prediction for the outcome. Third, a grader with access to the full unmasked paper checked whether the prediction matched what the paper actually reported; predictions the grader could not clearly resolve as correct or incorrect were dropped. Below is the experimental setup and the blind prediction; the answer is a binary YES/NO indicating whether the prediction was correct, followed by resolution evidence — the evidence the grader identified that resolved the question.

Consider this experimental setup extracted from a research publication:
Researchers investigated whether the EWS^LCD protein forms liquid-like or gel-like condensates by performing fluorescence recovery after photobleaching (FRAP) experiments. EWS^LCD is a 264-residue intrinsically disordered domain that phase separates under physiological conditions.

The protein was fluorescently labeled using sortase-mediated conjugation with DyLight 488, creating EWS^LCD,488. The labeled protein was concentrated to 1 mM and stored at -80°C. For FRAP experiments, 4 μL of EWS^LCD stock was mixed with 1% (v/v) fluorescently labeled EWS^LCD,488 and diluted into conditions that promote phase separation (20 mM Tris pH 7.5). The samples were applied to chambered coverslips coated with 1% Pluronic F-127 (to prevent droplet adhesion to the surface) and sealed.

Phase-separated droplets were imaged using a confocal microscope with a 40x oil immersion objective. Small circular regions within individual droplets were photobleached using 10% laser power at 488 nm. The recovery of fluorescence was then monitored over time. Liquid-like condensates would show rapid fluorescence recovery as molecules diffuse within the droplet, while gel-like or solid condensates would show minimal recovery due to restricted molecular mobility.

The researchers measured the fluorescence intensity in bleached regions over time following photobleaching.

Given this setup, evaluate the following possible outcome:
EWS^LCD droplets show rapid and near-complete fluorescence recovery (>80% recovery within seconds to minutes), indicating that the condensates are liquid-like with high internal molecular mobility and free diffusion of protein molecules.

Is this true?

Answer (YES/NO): YES